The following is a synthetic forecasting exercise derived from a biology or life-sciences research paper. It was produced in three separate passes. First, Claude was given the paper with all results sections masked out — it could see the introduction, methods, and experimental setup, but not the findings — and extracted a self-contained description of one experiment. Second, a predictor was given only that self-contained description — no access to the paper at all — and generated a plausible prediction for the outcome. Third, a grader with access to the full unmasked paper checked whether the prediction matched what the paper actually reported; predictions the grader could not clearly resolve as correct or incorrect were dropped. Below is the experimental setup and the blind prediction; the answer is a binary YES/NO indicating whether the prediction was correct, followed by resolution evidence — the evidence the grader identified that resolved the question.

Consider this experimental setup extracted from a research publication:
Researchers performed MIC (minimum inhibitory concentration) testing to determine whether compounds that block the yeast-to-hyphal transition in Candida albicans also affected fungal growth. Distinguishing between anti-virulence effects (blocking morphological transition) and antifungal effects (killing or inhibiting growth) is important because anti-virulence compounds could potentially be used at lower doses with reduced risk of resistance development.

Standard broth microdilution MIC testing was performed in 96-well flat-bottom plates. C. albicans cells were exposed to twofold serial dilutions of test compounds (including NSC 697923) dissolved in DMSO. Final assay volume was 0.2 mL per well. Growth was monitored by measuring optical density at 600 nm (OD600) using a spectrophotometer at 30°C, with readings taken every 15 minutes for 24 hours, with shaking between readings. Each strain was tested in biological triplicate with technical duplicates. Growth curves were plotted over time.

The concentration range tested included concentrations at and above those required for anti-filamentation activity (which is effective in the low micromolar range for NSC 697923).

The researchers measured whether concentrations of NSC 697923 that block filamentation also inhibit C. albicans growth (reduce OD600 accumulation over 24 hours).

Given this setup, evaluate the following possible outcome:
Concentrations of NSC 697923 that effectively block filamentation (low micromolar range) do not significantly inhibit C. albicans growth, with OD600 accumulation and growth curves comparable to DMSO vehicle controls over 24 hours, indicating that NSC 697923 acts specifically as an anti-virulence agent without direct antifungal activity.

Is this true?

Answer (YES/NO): YES